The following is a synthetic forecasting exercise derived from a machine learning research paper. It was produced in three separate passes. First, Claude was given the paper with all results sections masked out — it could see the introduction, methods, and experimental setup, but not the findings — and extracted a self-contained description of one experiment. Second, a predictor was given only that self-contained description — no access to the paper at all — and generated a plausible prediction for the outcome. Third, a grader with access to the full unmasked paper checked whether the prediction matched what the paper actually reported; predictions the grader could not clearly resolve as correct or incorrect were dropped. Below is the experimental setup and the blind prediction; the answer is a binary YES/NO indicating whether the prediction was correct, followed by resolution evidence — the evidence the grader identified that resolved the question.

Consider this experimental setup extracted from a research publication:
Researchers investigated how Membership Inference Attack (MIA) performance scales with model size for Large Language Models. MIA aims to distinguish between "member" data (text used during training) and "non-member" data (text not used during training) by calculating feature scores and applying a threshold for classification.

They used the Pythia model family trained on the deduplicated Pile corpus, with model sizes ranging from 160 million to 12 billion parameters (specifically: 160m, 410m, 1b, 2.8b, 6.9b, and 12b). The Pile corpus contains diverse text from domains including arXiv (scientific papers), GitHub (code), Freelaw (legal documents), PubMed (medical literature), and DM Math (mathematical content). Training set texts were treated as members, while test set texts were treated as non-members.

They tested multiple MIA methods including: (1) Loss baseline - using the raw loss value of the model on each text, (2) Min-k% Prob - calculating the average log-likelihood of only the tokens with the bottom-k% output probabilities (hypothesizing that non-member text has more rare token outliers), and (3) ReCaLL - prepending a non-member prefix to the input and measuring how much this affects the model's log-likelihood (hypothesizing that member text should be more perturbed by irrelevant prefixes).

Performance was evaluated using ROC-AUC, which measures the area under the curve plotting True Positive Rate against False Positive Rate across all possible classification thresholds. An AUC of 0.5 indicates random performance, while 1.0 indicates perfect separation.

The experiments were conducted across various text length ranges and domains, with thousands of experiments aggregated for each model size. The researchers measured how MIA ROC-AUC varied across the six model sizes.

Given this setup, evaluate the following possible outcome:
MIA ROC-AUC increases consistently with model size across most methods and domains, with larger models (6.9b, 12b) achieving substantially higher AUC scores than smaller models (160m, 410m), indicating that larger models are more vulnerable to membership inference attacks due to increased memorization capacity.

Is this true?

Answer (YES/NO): NO